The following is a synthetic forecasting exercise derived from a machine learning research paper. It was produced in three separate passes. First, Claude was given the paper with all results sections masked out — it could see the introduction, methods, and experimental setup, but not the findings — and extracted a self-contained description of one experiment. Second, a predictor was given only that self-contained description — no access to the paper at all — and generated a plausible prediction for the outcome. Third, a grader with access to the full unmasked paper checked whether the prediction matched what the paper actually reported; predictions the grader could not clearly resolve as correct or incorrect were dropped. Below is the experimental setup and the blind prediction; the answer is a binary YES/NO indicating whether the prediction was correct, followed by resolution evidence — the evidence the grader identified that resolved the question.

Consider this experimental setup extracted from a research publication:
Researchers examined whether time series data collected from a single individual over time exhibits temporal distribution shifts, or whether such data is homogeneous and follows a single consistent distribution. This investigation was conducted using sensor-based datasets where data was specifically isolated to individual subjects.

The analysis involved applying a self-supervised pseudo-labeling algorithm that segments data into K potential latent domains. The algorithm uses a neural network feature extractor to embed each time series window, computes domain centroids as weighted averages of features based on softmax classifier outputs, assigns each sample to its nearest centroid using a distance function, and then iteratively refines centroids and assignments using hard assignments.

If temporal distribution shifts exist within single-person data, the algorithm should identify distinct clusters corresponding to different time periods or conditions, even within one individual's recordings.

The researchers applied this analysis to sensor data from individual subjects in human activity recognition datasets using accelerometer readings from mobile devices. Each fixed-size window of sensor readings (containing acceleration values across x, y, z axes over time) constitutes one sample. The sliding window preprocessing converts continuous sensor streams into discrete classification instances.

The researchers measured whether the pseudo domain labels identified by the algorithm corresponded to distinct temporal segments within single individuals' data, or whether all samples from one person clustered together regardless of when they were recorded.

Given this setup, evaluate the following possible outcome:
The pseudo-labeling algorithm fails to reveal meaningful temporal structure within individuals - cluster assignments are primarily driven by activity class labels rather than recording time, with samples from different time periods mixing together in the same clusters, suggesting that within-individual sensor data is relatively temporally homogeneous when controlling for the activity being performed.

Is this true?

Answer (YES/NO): NO